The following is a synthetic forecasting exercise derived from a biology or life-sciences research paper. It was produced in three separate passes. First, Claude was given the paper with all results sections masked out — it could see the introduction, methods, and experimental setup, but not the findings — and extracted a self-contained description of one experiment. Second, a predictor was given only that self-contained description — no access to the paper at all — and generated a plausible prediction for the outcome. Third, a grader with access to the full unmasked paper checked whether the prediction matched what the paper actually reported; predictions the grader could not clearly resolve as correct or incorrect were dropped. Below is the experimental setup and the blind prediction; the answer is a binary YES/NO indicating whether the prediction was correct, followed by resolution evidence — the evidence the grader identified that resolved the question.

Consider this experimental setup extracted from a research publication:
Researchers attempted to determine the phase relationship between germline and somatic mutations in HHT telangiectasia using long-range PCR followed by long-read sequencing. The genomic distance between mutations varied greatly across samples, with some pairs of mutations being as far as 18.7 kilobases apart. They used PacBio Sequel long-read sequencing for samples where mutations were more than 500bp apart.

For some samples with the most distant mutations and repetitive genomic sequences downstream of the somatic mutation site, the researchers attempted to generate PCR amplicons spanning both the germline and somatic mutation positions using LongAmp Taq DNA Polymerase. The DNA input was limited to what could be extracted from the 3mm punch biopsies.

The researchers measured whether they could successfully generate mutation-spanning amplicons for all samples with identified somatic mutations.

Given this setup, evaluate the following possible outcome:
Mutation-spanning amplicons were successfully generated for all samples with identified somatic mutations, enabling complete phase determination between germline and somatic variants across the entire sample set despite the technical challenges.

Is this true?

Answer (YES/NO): NO